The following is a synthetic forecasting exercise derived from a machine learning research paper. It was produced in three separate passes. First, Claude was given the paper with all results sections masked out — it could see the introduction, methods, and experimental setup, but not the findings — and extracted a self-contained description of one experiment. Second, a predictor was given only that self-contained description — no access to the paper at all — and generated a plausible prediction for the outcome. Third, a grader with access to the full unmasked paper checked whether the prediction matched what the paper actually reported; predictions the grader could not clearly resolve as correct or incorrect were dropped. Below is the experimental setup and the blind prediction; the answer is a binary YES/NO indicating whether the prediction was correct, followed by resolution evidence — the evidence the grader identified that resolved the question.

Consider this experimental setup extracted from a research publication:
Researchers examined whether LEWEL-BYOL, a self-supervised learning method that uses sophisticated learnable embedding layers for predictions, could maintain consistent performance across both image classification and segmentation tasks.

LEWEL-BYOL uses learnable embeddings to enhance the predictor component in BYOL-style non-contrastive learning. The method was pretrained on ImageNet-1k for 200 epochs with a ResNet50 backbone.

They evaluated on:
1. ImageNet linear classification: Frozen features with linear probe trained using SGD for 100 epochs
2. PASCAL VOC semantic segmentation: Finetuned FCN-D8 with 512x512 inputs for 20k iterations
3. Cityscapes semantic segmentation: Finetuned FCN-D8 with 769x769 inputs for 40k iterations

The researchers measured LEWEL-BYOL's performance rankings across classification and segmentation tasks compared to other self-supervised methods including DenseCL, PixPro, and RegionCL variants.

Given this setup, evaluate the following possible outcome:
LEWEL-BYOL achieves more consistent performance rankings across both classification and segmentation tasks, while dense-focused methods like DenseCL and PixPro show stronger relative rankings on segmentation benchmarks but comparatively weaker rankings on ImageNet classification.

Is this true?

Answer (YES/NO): NO